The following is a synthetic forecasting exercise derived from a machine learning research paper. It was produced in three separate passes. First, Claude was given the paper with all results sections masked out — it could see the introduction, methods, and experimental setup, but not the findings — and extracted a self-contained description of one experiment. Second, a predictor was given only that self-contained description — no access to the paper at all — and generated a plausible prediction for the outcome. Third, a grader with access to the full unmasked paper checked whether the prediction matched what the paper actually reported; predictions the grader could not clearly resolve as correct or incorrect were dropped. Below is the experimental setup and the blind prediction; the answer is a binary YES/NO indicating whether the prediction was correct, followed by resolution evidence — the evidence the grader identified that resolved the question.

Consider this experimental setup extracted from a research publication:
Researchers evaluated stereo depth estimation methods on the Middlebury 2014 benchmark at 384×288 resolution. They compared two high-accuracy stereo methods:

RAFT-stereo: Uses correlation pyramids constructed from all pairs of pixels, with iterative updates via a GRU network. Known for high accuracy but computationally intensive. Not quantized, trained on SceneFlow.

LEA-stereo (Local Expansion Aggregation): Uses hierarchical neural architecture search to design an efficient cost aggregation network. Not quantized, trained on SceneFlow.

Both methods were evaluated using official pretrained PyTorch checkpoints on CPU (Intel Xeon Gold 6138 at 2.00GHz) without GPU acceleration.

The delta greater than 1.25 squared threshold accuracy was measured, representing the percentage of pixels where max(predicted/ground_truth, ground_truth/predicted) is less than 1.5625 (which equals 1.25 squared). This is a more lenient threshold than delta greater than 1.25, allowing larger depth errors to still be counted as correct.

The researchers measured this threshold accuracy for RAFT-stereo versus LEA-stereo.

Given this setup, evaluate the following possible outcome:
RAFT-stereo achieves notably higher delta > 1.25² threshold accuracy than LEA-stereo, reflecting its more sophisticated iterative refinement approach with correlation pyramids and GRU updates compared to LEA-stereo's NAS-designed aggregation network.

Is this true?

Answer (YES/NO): NO